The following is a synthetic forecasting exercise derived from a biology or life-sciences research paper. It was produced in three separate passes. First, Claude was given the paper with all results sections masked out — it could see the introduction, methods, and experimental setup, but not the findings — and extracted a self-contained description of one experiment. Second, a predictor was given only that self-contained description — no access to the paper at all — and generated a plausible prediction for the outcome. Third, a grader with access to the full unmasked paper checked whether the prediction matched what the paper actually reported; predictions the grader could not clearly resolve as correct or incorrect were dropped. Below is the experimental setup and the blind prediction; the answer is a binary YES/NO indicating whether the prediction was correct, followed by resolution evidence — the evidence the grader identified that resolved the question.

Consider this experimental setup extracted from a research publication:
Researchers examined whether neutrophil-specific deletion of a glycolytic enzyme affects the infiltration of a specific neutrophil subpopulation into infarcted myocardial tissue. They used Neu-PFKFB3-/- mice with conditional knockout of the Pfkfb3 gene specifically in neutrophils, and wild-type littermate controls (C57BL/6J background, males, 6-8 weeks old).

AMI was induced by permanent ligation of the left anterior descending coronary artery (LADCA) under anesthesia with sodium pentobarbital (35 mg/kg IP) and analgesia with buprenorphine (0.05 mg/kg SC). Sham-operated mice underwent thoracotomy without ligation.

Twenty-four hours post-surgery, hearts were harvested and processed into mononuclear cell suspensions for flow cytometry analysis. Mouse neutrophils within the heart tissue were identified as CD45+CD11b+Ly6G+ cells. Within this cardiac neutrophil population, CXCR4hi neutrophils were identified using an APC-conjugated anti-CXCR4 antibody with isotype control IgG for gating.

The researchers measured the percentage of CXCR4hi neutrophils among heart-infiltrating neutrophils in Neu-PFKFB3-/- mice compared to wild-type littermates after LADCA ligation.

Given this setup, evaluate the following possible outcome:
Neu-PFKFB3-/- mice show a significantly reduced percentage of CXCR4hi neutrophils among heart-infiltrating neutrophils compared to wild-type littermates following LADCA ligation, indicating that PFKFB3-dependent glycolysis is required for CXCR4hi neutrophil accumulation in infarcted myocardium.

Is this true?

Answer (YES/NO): YES